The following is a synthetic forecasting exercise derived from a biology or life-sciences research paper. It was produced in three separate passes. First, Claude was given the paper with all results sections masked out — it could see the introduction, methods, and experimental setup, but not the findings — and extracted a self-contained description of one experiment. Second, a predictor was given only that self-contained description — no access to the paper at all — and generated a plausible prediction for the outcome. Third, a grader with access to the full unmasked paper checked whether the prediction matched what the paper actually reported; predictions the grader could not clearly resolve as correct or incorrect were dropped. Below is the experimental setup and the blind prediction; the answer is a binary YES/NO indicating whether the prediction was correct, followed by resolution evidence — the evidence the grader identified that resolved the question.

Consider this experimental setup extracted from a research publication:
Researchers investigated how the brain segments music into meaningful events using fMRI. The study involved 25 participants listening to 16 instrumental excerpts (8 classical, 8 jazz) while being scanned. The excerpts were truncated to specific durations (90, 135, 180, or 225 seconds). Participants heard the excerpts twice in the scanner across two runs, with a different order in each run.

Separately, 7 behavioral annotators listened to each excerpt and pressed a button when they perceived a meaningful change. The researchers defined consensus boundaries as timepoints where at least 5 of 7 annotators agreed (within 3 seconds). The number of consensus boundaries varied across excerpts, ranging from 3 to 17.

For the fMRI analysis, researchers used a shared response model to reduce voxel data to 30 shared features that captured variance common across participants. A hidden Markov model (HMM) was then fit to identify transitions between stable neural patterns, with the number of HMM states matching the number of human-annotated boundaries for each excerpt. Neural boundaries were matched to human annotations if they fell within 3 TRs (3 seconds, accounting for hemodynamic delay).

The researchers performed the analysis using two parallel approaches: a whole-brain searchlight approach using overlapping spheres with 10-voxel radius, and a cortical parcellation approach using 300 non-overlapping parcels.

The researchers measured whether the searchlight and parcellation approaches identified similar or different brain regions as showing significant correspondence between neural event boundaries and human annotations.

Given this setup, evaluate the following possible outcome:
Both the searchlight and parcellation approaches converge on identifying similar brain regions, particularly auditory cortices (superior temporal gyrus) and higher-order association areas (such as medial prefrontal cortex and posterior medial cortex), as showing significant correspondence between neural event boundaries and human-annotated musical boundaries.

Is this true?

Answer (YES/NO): YES